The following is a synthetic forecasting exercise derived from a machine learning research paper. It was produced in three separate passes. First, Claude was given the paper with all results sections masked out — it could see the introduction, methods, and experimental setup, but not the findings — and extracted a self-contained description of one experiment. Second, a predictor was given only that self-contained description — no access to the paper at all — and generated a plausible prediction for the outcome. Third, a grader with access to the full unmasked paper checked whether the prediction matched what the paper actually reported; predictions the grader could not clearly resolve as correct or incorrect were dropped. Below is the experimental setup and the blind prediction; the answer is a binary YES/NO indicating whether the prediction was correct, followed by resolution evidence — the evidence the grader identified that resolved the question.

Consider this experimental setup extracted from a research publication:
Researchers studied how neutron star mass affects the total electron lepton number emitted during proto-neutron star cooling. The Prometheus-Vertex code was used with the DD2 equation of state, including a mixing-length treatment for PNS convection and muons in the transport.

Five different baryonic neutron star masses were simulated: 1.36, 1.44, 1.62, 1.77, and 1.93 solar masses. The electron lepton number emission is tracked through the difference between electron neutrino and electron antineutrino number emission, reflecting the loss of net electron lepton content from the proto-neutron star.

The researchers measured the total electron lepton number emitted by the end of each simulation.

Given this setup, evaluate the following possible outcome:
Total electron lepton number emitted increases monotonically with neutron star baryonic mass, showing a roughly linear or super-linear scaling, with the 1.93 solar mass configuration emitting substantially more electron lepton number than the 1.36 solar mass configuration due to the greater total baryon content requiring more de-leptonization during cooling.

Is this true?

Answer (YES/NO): YES